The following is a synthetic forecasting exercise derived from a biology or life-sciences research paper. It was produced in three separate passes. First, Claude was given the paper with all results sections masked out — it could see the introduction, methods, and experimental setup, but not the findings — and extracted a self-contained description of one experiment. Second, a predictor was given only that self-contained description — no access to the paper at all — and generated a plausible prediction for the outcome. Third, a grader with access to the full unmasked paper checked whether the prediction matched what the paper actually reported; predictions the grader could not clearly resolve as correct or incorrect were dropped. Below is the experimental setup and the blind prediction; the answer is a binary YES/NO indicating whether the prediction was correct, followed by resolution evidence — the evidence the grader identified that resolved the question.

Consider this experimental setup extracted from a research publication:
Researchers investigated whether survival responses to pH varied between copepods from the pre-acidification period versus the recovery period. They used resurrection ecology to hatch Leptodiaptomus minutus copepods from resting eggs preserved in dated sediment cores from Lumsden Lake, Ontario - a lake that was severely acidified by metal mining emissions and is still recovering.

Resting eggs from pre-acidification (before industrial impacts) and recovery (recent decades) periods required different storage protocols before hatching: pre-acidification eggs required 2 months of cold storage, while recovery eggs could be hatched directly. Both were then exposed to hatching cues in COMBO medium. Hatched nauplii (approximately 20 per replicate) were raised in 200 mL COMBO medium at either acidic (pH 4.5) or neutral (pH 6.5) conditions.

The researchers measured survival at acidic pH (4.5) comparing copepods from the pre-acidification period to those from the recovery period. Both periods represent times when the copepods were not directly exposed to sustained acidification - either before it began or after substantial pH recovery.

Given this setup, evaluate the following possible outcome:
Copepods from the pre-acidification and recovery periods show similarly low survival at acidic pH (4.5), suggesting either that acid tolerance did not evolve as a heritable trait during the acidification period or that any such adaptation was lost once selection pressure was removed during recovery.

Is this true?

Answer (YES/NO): YES